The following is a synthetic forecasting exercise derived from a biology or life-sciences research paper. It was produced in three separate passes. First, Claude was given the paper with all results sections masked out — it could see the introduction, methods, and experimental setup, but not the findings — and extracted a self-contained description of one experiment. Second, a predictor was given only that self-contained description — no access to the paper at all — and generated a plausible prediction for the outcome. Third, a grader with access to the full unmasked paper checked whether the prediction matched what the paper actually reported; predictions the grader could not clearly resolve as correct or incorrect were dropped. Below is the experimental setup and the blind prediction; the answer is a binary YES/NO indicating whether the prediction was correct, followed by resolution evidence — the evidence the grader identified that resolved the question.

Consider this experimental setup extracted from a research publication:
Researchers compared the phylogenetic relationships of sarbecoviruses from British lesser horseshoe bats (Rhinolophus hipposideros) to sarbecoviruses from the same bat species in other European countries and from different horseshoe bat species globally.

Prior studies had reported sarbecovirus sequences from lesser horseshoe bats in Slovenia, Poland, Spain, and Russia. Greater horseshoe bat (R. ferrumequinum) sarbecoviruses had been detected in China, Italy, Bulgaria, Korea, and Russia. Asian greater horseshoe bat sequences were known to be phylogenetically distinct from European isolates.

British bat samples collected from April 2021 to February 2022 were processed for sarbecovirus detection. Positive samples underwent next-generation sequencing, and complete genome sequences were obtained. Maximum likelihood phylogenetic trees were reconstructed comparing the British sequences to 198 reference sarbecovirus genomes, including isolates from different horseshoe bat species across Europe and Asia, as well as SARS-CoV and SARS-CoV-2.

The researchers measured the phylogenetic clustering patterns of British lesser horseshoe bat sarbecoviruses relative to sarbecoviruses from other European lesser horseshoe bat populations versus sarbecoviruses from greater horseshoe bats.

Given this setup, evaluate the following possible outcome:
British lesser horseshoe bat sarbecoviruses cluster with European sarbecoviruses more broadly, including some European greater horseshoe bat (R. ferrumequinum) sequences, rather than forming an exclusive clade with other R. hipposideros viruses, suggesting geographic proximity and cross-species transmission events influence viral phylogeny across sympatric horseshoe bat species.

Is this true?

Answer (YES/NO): NO